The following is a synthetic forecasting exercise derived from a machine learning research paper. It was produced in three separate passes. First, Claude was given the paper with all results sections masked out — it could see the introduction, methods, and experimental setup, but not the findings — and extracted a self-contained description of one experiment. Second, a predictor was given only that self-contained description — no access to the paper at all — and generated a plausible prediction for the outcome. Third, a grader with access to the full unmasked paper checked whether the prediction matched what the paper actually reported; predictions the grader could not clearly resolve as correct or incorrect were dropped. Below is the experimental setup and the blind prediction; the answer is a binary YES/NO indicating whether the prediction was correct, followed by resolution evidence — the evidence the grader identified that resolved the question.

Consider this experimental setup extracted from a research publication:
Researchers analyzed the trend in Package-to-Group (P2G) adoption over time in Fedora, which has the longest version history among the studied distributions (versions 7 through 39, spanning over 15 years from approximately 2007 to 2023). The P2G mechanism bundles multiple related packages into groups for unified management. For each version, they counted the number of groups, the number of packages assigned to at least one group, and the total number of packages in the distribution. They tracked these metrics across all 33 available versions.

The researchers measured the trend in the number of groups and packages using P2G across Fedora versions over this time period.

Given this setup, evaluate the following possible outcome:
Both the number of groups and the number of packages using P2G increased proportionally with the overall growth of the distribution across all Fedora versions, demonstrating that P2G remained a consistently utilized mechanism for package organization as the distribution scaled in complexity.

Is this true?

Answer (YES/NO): NO